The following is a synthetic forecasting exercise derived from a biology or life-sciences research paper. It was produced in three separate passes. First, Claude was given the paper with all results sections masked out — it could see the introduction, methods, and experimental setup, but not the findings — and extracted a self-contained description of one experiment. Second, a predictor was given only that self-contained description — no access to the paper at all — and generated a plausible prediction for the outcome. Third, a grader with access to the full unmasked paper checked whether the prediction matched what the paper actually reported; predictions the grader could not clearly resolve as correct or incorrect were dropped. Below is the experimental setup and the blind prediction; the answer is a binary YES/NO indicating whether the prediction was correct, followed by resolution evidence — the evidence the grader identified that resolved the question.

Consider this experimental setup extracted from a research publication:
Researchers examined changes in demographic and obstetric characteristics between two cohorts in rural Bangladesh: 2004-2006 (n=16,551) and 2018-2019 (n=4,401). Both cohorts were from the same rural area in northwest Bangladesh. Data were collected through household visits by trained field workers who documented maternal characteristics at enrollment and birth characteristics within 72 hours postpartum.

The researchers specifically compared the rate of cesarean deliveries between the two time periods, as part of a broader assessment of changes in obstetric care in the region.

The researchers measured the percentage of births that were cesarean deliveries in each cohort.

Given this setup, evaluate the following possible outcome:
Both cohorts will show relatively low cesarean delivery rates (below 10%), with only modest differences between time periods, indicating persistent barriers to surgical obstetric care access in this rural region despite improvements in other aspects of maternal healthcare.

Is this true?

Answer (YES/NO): NO